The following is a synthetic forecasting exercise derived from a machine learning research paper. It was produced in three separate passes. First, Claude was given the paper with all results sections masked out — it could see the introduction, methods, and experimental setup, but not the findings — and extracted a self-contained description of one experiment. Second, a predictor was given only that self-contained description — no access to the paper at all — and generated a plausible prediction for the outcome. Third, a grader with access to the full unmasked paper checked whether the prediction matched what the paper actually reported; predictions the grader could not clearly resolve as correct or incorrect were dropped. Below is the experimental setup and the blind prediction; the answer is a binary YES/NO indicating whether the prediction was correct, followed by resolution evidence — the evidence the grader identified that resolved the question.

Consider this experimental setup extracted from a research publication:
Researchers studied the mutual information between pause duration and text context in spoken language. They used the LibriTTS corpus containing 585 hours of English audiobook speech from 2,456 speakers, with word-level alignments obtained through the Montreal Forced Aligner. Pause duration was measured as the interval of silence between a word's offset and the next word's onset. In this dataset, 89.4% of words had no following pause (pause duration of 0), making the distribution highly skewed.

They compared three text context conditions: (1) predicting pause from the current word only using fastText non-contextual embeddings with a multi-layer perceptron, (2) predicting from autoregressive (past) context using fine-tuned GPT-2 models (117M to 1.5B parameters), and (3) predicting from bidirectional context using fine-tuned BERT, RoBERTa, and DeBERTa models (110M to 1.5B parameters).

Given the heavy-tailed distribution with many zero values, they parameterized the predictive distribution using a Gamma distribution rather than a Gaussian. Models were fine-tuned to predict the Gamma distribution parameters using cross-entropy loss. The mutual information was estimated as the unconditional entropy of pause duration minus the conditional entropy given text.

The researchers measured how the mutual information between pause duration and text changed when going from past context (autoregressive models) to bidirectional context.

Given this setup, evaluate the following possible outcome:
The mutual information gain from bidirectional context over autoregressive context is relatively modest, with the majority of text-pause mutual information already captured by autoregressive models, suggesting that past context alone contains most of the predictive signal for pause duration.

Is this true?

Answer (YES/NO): NO